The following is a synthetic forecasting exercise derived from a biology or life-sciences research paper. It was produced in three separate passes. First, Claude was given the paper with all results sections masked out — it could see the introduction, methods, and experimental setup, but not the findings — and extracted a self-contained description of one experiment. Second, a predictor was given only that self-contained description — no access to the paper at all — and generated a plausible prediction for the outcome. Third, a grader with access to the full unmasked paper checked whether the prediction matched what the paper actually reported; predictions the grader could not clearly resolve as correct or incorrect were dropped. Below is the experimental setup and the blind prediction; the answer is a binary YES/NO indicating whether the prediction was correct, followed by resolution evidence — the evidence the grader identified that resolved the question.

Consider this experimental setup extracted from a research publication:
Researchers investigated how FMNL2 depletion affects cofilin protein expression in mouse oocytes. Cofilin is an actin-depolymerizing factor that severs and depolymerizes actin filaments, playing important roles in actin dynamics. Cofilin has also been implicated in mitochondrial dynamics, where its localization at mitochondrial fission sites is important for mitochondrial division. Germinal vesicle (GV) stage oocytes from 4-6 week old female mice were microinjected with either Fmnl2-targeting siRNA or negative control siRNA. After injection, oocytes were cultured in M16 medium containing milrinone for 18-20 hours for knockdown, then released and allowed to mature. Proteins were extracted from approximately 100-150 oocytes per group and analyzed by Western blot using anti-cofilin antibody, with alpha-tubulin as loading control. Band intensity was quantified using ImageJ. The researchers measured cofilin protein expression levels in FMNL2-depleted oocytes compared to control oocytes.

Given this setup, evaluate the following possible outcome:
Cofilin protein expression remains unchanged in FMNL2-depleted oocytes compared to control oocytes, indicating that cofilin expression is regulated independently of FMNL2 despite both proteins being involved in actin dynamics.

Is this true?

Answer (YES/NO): NO